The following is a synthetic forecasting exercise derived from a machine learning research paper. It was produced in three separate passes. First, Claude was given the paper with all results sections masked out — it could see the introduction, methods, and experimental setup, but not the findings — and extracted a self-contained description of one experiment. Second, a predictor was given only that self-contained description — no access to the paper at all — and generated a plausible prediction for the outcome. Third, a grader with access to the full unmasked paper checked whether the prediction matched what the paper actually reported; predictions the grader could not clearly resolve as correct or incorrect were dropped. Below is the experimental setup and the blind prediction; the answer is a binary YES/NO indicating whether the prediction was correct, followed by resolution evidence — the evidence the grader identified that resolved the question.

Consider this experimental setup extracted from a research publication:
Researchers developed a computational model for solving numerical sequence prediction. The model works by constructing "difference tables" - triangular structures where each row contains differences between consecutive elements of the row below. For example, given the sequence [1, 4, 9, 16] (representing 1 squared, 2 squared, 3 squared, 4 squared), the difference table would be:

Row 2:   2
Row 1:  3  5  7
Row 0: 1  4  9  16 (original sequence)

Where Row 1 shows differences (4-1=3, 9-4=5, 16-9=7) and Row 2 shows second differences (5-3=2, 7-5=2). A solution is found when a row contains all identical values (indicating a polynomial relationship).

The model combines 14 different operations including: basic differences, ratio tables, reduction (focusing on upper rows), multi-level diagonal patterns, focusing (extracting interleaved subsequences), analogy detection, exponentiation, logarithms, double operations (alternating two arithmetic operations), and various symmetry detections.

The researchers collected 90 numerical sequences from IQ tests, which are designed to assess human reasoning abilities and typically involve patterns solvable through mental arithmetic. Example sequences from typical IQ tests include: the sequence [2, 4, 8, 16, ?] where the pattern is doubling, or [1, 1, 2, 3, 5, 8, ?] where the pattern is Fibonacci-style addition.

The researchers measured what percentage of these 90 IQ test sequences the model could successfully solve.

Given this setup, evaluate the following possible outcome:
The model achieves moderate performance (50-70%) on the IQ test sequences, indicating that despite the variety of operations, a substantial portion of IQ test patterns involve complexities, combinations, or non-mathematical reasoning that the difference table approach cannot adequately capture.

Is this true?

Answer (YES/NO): NO